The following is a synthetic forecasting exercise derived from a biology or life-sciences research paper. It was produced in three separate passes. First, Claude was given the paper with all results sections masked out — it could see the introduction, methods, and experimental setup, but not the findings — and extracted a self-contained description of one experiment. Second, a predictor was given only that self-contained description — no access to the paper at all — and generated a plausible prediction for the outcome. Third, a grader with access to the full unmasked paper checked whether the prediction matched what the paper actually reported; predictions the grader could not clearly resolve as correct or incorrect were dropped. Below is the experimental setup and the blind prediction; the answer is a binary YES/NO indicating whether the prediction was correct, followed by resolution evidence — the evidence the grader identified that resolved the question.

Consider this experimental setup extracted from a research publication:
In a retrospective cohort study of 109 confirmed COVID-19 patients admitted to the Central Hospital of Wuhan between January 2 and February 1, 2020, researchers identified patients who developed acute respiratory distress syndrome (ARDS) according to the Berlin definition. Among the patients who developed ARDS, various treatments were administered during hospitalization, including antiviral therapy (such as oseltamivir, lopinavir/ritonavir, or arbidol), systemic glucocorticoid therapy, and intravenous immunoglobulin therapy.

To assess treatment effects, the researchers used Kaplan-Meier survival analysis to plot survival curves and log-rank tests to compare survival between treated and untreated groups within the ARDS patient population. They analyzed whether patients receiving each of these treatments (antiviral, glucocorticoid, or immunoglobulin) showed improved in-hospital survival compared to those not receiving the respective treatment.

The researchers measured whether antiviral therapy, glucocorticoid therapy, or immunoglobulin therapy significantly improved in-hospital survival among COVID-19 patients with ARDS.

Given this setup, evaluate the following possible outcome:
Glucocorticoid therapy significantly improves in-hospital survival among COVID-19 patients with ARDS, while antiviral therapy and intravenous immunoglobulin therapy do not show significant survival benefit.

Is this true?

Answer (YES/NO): NO